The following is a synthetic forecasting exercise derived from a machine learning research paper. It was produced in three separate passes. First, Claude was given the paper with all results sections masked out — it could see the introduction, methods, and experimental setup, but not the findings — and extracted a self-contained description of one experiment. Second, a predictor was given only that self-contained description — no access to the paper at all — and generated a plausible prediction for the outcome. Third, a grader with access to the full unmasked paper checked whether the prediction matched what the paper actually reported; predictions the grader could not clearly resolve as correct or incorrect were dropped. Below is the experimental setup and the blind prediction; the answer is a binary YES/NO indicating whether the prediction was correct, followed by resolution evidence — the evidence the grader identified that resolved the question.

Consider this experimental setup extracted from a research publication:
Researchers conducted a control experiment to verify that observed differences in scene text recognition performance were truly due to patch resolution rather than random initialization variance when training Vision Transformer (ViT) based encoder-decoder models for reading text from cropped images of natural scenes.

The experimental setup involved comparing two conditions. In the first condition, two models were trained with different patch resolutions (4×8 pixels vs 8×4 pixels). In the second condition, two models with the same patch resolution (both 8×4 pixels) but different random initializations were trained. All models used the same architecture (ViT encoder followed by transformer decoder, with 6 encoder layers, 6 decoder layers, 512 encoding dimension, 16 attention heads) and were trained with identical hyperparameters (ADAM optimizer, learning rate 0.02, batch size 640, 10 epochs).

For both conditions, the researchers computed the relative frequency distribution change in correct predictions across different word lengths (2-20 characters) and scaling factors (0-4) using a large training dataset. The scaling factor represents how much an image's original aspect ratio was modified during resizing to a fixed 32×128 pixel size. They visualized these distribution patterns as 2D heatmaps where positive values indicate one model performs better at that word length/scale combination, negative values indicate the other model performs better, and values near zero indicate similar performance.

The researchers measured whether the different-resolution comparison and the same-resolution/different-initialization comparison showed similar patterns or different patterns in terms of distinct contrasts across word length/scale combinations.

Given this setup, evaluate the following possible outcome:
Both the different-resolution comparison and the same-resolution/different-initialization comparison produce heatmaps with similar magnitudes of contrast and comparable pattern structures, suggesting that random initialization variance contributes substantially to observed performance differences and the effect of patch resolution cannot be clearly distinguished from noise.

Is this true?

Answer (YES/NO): NO